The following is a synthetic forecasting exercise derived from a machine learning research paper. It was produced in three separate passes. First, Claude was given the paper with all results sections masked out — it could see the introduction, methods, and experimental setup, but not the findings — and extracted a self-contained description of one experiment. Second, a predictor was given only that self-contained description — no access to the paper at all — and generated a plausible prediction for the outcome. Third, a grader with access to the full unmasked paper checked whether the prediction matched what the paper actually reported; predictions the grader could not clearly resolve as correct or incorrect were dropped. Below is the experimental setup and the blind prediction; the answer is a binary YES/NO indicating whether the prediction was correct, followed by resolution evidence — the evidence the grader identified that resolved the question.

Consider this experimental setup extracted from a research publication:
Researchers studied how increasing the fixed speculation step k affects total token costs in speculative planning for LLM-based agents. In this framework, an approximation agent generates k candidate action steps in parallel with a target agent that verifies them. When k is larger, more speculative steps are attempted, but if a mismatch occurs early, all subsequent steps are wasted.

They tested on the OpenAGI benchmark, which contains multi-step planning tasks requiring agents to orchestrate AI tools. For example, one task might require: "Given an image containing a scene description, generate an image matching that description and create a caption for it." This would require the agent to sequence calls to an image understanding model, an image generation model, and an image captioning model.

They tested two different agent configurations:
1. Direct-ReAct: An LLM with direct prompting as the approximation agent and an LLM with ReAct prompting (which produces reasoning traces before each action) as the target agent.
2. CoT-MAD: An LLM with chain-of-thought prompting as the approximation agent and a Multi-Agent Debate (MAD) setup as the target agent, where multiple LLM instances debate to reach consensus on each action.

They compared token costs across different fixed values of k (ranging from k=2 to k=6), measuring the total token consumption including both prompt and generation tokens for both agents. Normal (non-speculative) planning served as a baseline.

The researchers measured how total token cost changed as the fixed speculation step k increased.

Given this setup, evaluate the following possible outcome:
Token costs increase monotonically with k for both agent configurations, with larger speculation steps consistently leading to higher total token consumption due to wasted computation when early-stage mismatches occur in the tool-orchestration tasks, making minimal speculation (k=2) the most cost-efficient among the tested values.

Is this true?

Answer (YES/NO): YES